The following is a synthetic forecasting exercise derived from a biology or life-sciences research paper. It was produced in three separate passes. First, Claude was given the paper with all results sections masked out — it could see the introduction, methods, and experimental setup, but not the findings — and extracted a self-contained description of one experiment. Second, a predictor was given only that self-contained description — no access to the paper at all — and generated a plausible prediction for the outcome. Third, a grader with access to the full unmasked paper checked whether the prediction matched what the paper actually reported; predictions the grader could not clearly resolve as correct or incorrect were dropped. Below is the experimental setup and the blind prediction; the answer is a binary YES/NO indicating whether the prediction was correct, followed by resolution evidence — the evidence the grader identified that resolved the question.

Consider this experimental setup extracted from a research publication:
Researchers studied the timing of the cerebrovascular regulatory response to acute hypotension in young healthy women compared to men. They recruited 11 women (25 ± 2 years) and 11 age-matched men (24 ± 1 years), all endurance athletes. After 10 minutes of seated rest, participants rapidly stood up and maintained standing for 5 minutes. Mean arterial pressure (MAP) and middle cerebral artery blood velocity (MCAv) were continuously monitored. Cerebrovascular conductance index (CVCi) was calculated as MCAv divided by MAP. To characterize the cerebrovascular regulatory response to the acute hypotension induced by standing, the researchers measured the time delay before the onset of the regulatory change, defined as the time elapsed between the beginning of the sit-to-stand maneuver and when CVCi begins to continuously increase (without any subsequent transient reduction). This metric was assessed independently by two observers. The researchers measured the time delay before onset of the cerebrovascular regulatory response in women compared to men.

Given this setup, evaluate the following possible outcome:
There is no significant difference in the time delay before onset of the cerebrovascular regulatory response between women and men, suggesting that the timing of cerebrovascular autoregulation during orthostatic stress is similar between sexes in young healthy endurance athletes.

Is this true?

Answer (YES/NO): NO